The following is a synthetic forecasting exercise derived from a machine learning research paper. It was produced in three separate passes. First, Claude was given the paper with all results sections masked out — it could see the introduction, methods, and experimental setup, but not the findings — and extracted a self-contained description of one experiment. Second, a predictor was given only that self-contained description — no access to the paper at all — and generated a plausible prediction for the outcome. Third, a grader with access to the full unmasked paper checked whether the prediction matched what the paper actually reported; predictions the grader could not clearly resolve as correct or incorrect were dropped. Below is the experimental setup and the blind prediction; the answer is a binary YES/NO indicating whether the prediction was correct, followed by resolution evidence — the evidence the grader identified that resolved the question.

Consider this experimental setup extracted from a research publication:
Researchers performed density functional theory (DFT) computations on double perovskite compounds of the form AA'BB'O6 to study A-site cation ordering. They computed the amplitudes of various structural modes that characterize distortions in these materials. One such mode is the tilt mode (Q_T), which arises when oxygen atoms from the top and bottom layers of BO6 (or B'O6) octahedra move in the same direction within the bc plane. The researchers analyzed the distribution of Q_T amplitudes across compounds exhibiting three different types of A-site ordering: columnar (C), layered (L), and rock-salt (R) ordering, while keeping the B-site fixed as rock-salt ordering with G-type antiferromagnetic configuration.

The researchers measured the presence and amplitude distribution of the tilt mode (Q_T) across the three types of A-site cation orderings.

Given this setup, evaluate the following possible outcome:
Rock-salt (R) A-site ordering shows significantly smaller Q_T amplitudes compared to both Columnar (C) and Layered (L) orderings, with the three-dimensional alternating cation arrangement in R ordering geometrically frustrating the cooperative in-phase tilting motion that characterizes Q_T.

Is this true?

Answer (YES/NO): NO